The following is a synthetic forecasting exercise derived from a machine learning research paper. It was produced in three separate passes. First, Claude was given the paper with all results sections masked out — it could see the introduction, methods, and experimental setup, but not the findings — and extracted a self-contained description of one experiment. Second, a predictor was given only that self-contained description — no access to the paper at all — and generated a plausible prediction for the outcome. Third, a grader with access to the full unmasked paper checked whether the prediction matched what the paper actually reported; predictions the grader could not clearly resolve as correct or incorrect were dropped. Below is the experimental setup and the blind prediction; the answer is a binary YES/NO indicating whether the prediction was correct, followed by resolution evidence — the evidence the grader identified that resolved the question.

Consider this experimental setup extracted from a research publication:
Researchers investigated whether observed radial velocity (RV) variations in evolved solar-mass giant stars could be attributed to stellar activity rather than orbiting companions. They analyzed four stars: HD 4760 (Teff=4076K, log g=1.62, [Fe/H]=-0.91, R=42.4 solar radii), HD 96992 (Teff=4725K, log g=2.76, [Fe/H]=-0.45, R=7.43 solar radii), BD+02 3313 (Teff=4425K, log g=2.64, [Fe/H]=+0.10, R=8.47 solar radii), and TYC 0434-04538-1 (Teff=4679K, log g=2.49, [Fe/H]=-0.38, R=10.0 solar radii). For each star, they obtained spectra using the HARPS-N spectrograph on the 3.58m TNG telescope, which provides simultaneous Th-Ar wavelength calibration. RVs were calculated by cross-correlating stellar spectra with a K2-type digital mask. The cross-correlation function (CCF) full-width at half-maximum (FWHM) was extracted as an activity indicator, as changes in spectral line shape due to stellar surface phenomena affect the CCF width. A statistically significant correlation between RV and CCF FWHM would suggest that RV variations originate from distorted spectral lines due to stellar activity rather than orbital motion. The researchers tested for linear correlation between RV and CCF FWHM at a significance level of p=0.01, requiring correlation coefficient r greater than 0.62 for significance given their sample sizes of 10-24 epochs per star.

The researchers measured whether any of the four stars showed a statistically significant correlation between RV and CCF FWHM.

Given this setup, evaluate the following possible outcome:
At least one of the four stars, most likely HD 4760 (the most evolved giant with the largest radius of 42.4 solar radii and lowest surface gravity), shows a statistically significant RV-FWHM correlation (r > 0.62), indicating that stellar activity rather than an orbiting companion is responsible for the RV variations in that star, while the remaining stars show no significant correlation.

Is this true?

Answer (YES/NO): NO